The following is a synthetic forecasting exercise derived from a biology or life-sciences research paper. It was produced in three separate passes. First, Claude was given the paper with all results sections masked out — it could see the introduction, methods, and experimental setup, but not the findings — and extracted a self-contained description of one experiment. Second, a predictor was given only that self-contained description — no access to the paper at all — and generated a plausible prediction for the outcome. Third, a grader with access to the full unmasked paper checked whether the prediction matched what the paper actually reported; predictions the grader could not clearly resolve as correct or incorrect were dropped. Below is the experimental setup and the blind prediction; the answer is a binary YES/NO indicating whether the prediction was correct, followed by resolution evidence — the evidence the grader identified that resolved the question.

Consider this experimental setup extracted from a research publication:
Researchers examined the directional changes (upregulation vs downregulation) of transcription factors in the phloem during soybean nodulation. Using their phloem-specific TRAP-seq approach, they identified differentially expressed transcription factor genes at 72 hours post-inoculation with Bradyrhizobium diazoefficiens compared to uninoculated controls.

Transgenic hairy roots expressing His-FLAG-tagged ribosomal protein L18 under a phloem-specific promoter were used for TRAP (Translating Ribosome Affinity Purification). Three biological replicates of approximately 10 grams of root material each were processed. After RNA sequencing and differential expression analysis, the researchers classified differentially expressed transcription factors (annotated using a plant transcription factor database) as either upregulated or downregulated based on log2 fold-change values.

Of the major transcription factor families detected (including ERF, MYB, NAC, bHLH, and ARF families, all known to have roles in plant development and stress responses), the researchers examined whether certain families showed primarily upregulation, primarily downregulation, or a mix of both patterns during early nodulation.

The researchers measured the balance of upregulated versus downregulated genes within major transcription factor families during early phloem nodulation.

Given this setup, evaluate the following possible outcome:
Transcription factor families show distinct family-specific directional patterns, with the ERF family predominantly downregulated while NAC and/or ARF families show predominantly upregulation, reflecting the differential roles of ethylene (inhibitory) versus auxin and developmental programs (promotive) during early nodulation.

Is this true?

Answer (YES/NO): NO